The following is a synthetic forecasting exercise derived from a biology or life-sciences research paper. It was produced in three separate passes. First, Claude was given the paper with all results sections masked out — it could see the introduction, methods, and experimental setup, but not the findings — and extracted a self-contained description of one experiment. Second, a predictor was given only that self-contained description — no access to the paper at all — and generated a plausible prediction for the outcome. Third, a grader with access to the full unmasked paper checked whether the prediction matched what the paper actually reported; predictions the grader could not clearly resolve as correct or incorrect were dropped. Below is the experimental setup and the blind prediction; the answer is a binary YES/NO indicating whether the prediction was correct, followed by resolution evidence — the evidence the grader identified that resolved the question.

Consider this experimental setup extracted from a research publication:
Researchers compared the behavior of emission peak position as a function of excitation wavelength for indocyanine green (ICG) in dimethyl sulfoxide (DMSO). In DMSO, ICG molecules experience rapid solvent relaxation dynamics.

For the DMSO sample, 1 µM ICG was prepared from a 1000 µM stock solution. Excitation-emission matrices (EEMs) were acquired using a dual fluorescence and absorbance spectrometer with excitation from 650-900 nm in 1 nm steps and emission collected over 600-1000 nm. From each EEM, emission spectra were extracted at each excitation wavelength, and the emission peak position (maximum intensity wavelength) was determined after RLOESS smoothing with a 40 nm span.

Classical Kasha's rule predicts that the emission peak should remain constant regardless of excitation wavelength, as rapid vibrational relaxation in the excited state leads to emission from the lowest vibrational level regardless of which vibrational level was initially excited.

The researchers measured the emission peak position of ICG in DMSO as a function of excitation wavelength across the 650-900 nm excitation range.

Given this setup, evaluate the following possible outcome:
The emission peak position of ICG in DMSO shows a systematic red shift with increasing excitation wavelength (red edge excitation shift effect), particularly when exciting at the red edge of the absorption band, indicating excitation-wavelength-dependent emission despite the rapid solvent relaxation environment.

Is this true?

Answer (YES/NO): NO